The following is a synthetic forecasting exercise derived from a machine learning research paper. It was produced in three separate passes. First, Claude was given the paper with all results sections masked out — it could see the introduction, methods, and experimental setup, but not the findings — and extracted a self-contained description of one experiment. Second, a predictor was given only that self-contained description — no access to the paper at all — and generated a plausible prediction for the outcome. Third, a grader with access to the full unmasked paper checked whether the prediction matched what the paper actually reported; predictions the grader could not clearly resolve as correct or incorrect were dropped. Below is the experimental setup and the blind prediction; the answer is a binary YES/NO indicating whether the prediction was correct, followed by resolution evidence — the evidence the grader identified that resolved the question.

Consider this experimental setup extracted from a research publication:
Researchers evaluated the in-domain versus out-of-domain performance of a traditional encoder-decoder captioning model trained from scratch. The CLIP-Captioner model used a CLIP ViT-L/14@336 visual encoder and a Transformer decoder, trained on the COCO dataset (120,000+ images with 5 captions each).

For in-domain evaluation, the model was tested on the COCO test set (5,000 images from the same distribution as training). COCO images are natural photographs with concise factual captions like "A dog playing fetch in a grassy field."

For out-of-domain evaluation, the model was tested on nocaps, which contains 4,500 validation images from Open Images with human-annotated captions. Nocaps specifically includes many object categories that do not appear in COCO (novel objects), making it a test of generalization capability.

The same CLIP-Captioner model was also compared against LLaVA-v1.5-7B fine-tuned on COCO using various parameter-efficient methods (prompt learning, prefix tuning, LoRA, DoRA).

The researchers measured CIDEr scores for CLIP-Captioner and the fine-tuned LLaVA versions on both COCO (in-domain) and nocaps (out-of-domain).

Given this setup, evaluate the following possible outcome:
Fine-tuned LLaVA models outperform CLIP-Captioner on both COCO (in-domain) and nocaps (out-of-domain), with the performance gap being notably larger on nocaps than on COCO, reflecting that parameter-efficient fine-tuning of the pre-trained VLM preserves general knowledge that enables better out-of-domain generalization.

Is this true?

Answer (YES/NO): NO